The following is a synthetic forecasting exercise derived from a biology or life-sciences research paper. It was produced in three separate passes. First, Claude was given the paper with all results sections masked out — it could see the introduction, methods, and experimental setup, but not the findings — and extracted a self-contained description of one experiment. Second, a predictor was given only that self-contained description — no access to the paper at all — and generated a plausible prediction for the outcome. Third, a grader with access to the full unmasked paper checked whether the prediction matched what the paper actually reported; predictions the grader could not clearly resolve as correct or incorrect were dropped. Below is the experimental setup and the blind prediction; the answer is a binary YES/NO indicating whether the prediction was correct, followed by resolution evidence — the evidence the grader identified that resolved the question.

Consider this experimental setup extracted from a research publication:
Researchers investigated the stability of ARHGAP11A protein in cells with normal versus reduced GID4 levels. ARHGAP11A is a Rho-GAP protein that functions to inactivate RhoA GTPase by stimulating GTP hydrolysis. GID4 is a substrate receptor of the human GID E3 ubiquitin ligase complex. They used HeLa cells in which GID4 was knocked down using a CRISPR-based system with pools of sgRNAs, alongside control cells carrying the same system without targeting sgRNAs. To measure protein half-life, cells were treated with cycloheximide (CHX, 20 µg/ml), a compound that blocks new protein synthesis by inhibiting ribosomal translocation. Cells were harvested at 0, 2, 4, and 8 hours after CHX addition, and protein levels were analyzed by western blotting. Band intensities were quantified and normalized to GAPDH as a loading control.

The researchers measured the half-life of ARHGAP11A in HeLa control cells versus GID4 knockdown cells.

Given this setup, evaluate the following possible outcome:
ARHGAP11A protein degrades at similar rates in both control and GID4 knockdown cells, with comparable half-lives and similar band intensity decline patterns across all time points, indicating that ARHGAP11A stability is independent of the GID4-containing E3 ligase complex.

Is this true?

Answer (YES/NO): NO